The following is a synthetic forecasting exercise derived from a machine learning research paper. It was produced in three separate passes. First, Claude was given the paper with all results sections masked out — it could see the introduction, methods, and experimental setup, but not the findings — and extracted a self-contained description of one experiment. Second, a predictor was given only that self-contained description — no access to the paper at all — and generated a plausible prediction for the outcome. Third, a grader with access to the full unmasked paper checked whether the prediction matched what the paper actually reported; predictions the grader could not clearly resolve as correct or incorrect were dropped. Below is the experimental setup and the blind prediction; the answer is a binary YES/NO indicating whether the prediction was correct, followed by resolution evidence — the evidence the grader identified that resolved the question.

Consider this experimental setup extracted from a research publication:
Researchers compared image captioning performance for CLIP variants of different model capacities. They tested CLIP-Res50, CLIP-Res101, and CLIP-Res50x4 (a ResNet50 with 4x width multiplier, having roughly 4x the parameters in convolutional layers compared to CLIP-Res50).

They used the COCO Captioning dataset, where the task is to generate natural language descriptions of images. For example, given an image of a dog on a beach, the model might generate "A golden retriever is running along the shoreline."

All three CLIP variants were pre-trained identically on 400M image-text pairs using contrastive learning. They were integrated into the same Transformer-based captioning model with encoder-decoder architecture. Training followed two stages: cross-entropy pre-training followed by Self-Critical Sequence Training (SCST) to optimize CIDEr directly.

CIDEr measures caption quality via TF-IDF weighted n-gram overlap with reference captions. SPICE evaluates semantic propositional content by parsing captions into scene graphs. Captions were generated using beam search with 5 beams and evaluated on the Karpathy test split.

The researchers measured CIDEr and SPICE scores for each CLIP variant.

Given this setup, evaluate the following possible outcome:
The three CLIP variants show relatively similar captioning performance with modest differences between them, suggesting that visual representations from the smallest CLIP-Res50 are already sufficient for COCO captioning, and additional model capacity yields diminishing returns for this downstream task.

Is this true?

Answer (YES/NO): NO